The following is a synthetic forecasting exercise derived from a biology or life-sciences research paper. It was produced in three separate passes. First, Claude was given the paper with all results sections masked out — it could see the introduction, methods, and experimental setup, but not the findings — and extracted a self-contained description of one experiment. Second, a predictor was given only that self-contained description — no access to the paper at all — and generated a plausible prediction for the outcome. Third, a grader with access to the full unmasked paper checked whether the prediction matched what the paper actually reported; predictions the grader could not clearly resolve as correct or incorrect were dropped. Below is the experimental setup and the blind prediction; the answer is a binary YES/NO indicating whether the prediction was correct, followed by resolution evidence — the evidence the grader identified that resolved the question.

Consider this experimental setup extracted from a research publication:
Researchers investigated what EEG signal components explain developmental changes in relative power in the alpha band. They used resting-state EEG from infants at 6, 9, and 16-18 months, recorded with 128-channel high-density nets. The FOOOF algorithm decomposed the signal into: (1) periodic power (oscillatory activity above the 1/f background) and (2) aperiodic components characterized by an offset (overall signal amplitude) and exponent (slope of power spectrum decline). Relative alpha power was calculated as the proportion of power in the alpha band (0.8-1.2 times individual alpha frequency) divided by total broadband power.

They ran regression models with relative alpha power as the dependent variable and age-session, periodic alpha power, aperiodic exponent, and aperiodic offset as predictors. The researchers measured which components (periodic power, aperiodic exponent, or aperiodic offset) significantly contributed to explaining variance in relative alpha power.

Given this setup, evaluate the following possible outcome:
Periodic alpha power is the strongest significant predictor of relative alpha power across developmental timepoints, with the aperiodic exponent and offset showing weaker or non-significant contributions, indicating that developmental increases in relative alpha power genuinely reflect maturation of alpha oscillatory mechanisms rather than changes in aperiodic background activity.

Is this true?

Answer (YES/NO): YES